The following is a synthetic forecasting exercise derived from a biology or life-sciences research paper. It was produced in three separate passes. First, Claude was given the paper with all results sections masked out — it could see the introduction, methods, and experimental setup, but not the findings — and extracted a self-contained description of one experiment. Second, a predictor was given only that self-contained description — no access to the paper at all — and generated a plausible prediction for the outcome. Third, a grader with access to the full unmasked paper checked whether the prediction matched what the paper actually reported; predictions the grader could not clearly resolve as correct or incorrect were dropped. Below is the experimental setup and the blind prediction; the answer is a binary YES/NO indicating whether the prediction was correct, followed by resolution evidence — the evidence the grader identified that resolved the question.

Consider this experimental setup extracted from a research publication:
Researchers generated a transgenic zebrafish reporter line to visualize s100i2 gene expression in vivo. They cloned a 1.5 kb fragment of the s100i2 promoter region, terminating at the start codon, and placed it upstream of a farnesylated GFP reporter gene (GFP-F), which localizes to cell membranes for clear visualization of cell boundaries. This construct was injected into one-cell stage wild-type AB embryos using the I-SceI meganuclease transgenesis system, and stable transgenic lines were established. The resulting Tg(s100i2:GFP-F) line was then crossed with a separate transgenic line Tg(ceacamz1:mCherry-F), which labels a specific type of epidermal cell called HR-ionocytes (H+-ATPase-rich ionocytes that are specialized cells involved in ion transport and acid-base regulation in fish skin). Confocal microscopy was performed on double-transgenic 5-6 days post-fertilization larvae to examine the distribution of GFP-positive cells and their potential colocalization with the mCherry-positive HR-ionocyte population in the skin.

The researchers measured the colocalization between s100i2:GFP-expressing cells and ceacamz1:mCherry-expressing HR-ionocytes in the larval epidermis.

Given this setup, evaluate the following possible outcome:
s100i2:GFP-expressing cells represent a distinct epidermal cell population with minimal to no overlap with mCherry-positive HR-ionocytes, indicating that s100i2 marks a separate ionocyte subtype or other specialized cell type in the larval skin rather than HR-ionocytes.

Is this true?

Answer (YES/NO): NO